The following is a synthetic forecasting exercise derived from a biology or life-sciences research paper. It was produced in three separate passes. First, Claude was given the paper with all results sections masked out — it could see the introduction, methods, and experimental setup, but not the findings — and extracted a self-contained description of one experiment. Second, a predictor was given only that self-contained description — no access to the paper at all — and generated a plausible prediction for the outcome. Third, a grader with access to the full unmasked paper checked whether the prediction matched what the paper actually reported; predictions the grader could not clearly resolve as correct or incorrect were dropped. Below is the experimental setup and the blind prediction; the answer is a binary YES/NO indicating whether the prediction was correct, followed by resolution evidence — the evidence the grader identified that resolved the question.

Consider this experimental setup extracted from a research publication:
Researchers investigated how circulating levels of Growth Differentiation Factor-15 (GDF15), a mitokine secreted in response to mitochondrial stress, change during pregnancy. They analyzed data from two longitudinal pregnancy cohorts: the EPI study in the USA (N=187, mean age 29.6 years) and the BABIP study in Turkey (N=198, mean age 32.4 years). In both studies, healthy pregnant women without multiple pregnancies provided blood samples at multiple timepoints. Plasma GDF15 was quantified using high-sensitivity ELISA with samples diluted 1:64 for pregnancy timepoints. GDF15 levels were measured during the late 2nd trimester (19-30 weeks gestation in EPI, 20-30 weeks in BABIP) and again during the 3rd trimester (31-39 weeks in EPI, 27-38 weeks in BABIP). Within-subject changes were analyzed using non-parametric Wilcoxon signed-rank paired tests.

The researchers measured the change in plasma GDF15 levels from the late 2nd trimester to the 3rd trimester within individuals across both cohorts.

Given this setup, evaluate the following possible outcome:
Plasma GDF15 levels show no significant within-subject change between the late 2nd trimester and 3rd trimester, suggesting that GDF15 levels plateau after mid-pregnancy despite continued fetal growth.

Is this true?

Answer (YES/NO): NO